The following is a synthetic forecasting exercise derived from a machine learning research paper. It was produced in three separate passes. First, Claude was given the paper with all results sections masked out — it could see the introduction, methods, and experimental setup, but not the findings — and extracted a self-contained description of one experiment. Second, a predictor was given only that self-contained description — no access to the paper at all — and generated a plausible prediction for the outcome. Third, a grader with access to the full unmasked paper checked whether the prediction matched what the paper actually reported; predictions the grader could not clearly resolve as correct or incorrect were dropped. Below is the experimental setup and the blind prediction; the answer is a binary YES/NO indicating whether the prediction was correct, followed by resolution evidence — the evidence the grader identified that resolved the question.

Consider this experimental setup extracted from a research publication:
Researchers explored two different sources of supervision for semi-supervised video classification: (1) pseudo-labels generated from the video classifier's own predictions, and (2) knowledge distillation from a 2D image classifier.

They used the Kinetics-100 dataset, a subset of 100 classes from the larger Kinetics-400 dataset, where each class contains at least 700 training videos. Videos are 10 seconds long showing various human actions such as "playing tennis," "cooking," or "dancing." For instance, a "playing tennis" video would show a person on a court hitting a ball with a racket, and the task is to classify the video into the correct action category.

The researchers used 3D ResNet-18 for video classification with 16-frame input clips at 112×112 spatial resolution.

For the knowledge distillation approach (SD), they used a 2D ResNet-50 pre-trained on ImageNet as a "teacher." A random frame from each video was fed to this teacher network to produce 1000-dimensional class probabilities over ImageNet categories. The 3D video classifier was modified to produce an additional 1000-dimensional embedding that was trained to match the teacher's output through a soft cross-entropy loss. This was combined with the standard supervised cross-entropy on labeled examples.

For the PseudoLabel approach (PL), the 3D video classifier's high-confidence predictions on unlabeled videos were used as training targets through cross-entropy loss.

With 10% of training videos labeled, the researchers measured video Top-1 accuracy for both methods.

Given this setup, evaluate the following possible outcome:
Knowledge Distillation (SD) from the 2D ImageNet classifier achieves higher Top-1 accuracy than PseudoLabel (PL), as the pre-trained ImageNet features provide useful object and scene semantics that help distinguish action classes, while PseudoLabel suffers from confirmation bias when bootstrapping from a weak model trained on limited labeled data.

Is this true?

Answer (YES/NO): YES